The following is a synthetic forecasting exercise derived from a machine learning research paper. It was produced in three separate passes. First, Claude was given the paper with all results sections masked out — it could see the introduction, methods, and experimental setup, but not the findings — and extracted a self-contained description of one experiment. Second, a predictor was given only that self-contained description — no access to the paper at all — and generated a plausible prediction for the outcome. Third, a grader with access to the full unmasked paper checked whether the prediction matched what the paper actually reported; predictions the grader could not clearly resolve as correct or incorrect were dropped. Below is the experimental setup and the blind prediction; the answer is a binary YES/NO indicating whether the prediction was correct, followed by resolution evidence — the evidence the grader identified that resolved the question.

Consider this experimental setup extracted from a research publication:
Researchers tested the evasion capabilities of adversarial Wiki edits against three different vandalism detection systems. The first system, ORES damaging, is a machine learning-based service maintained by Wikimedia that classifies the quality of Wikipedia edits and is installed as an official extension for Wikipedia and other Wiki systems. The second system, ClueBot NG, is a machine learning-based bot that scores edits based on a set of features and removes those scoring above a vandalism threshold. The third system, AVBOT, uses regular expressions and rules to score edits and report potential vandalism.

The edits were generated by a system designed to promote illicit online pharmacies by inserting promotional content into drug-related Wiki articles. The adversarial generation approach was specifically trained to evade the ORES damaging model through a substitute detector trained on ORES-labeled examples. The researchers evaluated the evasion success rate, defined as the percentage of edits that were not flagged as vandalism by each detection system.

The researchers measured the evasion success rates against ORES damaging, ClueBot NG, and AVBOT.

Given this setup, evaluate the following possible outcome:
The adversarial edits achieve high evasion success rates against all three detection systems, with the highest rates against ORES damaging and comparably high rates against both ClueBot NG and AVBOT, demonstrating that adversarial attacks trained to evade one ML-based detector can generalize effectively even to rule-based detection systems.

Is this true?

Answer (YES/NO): NO